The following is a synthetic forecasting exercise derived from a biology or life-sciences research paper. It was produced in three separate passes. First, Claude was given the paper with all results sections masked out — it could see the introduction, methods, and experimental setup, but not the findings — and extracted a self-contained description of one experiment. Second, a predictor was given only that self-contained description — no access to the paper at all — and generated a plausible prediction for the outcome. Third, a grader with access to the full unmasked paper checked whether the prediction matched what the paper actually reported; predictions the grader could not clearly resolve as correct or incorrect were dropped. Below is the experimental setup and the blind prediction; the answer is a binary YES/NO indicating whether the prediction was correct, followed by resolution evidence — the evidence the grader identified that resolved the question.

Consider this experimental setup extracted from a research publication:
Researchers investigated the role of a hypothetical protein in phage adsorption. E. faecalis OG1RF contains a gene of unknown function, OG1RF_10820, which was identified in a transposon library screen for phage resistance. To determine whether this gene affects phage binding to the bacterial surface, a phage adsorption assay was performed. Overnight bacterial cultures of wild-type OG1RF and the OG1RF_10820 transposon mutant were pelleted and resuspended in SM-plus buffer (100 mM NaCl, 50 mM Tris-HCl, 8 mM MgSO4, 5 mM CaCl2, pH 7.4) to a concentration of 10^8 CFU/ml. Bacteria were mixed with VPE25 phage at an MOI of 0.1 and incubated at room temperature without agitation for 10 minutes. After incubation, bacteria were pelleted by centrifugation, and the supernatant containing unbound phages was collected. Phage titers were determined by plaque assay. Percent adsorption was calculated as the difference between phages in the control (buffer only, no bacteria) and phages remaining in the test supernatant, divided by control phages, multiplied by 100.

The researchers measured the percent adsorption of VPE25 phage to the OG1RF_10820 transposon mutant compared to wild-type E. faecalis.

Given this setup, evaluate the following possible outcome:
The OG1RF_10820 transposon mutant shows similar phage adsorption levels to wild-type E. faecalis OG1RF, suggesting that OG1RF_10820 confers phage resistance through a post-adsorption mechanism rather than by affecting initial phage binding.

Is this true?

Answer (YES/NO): NO